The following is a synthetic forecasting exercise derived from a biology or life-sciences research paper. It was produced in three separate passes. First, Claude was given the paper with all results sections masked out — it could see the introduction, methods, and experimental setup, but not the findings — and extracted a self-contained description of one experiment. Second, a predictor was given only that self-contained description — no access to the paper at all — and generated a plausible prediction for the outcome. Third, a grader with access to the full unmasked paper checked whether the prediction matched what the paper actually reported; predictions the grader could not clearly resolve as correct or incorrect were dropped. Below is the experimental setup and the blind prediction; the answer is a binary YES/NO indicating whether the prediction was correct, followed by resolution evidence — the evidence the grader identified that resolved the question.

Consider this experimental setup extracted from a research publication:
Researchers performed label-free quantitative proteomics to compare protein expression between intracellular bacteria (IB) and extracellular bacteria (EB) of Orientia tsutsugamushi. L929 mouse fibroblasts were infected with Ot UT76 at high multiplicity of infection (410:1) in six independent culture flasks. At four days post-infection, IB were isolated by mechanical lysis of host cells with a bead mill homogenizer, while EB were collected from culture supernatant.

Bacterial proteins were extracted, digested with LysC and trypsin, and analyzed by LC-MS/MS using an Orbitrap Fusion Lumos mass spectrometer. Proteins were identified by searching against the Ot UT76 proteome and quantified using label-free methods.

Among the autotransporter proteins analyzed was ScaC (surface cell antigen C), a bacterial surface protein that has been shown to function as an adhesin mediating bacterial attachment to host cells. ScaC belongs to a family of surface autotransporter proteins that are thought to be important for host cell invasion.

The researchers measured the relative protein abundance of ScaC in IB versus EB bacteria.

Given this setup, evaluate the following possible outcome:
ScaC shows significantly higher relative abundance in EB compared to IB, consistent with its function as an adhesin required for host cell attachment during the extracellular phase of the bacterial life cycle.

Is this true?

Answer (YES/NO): YES